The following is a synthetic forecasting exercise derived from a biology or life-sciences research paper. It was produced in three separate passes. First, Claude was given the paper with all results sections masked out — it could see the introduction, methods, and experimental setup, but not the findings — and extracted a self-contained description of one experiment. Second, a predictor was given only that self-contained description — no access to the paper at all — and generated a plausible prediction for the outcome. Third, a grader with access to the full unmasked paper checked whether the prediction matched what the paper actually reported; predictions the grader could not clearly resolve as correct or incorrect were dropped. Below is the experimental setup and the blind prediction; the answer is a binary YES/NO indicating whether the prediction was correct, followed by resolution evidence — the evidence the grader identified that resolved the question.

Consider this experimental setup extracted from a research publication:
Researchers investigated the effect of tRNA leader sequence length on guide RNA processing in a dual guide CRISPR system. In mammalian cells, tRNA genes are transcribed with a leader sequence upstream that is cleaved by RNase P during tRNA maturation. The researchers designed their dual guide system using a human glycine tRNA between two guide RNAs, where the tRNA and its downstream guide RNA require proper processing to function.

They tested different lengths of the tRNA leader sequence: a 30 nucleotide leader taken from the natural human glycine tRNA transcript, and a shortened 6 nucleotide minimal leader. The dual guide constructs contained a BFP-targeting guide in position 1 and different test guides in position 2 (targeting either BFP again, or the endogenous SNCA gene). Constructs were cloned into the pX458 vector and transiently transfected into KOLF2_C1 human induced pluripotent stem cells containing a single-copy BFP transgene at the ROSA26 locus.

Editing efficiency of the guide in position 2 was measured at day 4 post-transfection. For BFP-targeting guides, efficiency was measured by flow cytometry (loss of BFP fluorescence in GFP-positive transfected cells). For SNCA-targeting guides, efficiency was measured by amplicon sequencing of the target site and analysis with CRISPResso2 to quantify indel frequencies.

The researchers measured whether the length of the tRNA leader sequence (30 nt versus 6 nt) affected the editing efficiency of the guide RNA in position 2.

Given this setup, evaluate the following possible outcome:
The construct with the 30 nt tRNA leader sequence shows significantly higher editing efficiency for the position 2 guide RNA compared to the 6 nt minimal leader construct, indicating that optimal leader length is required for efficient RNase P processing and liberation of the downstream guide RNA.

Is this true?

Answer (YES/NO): NO